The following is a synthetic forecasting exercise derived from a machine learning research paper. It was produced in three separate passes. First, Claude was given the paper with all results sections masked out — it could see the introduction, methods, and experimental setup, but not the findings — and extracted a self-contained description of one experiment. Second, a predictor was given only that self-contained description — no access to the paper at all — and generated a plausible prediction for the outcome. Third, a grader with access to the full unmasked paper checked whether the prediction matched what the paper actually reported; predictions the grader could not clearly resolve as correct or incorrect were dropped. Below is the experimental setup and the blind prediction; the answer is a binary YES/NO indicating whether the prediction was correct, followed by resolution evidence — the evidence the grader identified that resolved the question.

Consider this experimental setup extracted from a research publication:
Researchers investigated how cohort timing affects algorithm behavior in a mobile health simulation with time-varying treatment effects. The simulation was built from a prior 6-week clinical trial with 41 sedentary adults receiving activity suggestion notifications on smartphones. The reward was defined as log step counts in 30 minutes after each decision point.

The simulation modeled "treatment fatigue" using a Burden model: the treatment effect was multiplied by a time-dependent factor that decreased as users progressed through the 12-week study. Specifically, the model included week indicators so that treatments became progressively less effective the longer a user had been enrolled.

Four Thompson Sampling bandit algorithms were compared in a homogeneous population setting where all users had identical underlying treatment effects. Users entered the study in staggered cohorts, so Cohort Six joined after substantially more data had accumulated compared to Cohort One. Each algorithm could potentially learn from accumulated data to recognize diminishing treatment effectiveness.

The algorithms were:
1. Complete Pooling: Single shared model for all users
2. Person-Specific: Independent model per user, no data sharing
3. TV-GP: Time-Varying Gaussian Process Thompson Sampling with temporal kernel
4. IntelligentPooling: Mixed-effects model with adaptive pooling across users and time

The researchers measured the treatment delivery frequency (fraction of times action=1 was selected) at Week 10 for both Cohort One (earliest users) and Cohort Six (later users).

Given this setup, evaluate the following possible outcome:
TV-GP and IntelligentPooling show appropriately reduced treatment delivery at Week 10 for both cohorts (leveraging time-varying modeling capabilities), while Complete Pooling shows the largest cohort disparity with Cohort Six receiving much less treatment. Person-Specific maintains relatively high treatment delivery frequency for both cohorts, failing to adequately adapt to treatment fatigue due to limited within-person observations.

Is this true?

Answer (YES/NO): NO